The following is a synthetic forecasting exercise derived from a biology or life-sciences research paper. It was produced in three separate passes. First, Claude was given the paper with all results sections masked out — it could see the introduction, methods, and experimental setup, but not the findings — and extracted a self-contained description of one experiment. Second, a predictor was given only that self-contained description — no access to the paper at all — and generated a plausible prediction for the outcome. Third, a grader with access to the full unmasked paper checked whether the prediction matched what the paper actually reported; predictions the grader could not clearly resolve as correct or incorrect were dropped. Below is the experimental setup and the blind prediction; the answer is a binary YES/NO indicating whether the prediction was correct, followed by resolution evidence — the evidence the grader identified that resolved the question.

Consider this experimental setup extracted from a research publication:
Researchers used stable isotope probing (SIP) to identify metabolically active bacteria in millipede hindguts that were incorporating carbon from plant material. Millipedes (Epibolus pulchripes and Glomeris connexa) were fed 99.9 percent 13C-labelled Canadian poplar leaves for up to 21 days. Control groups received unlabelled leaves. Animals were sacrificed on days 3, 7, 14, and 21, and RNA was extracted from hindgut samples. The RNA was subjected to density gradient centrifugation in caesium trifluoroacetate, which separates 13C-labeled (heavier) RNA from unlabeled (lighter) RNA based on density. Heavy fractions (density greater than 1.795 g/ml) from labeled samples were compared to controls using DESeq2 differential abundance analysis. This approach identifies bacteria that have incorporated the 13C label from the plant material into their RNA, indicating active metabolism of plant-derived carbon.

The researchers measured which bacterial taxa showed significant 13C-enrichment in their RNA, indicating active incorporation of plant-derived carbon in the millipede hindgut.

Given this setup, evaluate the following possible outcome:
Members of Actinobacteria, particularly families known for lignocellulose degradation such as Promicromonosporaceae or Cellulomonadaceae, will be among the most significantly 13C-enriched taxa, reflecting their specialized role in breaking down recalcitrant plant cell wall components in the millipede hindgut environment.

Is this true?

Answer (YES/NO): NO